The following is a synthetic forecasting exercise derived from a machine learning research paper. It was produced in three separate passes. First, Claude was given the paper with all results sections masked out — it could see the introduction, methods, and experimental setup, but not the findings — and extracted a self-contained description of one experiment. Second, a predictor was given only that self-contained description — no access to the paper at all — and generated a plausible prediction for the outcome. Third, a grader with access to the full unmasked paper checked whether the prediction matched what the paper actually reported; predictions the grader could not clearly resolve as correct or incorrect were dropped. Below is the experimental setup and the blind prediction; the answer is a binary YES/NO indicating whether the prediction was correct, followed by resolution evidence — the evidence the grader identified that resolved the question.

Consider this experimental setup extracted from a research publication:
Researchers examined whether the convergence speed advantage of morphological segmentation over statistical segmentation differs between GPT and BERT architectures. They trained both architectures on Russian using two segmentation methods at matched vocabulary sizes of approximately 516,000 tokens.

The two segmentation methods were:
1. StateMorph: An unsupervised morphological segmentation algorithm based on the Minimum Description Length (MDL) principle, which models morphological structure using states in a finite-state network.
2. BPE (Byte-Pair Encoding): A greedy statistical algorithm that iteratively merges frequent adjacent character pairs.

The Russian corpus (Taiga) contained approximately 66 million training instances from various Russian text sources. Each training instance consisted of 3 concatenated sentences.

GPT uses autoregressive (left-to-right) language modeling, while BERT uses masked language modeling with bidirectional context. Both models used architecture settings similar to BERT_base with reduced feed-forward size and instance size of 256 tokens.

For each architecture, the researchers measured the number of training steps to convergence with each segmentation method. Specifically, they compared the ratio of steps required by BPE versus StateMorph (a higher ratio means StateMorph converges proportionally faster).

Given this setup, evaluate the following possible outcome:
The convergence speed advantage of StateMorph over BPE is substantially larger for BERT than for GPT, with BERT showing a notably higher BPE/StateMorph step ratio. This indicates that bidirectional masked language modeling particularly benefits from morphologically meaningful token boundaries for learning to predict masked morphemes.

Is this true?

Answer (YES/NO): NO